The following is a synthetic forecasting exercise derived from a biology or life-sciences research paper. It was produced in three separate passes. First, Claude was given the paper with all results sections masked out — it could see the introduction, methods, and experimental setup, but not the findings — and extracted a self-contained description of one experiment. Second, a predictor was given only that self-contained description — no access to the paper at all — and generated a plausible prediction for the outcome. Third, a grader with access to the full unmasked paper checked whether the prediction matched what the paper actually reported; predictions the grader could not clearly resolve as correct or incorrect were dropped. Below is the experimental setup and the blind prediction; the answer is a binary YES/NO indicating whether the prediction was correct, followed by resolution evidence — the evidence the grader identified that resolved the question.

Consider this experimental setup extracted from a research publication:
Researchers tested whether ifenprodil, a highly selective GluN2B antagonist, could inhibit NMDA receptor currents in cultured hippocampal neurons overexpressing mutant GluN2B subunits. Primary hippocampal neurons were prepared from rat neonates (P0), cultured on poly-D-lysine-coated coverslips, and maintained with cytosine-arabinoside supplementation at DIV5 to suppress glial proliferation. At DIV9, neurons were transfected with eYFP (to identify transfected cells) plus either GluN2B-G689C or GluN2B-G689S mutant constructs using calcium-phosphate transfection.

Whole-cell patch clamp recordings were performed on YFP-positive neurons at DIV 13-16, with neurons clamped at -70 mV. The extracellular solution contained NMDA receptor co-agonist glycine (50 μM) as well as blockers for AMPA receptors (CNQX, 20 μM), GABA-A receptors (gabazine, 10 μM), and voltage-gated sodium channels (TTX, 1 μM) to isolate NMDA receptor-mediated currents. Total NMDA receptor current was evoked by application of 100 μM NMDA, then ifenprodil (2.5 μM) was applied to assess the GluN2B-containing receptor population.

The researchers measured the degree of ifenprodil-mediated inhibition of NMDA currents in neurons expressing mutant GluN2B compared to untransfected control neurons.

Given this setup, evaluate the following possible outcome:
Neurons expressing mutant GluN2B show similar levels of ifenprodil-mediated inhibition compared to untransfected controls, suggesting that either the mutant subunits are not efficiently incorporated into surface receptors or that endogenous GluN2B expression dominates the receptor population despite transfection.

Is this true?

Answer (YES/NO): NO